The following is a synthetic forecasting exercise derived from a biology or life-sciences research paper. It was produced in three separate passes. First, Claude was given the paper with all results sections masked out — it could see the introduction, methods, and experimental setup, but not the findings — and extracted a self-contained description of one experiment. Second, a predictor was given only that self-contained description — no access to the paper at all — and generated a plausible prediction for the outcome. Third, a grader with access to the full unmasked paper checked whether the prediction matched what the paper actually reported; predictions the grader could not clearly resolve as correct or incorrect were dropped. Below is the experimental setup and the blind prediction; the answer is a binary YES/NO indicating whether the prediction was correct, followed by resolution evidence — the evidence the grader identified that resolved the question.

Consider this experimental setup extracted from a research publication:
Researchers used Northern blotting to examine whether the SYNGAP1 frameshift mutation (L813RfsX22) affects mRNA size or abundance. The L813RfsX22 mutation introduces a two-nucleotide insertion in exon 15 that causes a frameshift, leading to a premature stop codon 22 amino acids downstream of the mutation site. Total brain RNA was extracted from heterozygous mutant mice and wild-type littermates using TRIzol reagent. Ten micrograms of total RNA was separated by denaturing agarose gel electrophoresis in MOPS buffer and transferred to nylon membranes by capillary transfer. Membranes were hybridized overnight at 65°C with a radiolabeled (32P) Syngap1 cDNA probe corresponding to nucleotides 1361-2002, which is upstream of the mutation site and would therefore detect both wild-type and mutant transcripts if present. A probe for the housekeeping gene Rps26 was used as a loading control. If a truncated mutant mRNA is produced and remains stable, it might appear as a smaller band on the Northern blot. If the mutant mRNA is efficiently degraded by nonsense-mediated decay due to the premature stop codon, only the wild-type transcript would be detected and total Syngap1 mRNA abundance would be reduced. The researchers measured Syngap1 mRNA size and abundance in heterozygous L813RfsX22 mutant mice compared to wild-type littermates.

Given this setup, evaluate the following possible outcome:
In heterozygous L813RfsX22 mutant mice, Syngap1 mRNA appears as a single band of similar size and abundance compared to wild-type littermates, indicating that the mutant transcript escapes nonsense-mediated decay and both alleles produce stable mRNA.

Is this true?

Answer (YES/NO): NO